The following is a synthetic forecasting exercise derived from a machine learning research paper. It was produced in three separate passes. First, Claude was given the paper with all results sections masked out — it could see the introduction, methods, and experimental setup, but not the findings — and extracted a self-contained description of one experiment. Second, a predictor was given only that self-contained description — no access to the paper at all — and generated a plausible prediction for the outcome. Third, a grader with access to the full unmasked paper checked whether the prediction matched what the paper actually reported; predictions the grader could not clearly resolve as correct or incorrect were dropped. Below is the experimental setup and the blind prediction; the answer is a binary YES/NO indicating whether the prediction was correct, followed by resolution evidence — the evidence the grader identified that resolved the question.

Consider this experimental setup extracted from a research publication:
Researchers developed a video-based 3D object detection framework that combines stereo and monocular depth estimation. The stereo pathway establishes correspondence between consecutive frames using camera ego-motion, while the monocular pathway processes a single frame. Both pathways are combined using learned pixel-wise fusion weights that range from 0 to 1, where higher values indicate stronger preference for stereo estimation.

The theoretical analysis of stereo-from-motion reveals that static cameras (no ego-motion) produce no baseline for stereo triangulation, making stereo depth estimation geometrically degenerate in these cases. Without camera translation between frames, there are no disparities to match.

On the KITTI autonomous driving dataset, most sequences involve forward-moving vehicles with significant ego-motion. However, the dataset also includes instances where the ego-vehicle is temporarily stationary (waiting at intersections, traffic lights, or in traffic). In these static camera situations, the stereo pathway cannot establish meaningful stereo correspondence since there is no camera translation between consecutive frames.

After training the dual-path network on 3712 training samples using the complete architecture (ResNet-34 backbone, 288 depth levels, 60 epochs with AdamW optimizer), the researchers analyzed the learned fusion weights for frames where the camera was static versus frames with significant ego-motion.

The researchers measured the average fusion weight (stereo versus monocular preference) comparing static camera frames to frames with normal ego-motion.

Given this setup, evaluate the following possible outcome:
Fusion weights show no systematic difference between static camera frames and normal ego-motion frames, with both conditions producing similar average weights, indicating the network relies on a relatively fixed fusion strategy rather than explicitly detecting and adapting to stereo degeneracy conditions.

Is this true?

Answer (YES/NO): NO